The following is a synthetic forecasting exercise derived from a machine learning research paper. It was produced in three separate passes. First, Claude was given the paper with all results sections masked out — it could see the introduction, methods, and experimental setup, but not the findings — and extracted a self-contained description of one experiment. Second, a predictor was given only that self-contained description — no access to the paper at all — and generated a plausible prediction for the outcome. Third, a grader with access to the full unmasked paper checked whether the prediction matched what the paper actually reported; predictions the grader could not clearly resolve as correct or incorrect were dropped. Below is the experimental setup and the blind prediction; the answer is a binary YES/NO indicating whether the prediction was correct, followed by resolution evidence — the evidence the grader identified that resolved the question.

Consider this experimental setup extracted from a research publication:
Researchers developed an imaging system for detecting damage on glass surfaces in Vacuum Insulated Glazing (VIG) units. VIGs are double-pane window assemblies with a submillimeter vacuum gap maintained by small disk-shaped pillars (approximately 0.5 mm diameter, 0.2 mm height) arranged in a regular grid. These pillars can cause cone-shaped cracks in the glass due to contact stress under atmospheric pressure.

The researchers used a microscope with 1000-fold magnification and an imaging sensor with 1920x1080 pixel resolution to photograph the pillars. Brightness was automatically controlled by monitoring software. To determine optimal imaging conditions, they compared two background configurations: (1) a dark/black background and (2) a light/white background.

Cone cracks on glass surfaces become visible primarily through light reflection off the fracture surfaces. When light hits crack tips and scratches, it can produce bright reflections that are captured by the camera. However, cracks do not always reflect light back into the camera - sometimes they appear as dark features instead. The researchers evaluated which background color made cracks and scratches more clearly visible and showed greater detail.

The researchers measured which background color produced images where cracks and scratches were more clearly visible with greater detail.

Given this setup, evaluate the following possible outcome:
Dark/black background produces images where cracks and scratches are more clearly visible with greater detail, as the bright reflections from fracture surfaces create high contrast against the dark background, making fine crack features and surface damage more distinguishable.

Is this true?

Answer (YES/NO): YES